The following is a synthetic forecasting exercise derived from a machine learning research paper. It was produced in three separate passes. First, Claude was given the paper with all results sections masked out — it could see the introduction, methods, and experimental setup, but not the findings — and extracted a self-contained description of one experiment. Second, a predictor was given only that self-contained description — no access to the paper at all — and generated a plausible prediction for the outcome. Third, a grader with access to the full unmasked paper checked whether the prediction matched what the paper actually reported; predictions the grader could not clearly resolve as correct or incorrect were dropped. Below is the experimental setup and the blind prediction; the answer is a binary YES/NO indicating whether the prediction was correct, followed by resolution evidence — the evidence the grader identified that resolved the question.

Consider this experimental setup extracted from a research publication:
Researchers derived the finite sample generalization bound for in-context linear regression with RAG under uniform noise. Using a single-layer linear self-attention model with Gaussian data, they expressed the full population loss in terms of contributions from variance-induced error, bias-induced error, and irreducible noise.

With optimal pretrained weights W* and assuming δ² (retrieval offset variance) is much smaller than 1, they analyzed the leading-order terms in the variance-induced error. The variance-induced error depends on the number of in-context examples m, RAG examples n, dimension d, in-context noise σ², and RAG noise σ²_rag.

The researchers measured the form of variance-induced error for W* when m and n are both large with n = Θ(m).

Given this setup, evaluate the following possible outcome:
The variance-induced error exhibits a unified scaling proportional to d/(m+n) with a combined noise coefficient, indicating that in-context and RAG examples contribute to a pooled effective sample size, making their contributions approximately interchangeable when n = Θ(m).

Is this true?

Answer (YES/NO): NO